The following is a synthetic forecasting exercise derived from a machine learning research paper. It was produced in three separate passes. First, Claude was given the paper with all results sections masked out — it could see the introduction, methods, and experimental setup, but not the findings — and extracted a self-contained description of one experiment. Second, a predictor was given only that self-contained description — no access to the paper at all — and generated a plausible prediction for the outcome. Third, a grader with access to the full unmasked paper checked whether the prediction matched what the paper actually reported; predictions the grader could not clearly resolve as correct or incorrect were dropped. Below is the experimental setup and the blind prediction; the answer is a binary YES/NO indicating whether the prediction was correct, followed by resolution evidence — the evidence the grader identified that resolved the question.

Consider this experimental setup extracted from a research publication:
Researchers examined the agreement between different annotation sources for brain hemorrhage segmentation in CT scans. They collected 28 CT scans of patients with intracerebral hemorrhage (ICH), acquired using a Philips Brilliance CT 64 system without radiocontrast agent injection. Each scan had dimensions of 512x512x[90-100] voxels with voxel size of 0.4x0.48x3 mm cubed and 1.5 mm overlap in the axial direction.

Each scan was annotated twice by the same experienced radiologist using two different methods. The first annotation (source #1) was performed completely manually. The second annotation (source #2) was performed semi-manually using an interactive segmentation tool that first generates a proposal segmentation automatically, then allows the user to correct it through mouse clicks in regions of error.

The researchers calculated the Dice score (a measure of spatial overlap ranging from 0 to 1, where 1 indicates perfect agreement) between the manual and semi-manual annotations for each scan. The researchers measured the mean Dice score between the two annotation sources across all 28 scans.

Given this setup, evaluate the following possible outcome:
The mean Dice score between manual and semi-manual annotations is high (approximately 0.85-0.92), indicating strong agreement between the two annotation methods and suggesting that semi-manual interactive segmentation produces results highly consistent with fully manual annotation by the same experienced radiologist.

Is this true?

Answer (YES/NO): NO